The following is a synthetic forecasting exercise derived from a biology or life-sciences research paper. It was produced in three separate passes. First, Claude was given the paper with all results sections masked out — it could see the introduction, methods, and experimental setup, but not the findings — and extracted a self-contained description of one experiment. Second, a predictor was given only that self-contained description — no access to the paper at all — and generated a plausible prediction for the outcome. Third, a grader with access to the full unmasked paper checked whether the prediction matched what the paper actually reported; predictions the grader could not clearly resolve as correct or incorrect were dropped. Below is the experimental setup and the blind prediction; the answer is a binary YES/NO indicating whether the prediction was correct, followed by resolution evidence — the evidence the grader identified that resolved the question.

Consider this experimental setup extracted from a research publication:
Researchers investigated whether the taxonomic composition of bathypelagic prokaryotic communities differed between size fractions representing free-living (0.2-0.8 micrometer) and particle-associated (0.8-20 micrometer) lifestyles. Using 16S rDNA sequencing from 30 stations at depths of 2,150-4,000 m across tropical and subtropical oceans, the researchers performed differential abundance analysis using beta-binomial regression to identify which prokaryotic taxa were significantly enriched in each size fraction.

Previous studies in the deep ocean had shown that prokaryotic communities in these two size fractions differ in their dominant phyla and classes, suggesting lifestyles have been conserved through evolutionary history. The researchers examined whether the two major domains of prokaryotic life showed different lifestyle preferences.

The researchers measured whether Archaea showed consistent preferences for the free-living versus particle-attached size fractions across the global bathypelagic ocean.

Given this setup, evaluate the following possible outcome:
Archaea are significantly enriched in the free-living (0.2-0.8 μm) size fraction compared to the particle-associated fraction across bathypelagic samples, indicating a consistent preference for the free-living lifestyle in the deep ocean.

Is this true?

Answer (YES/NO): YES